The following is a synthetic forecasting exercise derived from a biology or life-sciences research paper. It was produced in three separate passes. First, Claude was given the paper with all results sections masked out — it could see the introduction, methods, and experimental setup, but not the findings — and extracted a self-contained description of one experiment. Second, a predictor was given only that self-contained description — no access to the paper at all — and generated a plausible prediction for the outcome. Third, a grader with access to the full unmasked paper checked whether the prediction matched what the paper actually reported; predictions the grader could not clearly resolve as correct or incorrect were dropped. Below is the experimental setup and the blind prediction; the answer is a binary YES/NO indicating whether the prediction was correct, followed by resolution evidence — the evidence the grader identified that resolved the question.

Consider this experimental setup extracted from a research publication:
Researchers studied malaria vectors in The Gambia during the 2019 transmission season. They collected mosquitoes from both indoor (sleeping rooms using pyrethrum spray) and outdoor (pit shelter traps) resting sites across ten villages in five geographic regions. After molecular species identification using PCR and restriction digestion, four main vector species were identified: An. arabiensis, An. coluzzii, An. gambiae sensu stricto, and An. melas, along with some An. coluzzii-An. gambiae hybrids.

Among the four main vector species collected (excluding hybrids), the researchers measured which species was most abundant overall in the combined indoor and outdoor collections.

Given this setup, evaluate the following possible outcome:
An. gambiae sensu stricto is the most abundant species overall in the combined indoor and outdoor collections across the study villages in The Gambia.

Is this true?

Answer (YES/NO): NO